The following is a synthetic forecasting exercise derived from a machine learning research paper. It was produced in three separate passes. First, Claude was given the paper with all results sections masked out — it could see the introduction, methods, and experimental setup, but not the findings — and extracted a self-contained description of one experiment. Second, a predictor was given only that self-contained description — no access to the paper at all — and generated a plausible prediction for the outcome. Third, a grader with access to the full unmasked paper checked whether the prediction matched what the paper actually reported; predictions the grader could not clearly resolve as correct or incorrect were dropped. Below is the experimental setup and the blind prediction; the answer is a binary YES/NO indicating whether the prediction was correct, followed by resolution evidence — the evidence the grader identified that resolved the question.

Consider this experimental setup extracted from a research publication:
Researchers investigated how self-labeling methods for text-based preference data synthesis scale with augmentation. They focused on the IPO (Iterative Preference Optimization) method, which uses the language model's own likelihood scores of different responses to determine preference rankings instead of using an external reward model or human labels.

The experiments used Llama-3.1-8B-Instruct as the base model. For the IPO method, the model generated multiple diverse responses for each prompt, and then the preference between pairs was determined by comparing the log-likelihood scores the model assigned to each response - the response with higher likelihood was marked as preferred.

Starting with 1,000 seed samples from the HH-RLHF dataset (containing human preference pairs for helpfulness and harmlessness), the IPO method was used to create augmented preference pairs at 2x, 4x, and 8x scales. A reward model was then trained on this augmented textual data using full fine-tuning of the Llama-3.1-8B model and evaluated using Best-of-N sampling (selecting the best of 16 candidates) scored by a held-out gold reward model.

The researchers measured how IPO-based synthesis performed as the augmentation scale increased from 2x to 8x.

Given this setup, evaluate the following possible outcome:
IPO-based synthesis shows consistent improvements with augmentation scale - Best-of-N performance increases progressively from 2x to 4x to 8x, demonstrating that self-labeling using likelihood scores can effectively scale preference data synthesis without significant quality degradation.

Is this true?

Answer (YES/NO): NO